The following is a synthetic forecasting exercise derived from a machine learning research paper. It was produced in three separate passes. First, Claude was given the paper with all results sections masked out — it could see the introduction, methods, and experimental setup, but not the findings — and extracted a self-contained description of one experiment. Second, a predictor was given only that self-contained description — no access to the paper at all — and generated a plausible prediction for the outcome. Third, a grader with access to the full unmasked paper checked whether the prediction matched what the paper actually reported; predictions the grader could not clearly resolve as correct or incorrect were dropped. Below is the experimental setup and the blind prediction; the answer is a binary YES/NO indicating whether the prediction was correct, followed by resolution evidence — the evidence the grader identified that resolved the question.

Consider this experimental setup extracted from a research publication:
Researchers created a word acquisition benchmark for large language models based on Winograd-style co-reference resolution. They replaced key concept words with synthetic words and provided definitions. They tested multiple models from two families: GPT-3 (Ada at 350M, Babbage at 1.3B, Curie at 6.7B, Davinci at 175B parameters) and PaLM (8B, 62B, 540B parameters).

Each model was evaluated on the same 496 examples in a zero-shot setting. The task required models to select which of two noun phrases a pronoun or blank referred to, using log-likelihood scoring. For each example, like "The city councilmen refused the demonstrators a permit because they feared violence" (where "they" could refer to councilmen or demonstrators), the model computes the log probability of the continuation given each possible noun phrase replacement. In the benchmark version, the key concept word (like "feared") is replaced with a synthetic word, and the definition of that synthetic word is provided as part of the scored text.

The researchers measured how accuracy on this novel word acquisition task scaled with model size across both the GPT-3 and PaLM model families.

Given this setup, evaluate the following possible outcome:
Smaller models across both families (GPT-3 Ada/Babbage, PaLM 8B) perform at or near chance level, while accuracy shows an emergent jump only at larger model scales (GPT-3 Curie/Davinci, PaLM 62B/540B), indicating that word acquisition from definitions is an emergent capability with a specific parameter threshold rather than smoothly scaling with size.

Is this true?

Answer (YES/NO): NO